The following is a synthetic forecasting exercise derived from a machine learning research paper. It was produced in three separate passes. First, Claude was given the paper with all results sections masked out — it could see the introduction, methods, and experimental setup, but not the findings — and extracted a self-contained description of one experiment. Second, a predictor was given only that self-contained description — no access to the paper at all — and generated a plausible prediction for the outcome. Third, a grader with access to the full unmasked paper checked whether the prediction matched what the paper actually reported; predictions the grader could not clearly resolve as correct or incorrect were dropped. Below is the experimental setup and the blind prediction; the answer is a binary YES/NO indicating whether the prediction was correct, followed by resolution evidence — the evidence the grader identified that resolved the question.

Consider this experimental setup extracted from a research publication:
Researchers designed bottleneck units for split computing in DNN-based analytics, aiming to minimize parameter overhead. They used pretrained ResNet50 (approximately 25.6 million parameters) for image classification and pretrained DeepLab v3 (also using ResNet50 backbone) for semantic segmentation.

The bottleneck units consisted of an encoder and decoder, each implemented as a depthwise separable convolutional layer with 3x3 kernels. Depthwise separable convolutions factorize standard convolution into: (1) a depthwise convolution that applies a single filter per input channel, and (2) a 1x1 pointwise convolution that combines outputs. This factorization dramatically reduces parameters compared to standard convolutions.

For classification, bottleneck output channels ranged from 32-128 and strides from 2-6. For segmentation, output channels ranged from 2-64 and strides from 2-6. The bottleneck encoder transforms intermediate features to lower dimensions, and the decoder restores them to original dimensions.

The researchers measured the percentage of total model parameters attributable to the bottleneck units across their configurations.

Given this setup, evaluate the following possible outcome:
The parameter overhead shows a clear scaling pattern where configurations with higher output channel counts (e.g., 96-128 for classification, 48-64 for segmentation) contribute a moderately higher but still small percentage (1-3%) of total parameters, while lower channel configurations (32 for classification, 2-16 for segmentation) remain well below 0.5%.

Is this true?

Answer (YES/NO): NO